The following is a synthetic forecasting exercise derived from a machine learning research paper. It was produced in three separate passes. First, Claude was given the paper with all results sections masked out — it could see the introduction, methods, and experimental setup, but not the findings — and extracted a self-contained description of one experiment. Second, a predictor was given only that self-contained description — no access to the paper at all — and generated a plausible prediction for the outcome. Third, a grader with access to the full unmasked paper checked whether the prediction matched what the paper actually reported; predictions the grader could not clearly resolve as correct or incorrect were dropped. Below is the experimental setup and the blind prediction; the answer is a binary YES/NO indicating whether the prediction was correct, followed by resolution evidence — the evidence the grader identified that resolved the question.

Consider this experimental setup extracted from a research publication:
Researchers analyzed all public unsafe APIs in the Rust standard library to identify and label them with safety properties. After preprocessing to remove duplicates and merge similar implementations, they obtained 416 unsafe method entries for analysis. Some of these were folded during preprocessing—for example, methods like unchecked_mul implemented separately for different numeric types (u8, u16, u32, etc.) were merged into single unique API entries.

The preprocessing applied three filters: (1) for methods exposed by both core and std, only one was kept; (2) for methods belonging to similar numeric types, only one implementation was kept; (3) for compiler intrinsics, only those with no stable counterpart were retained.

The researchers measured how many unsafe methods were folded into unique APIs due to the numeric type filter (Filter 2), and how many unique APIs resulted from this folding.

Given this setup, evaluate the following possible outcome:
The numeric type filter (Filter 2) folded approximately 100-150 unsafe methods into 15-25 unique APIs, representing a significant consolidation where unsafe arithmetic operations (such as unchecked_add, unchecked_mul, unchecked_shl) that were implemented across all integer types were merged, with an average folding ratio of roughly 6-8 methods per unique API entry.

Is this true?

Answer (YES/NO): NO